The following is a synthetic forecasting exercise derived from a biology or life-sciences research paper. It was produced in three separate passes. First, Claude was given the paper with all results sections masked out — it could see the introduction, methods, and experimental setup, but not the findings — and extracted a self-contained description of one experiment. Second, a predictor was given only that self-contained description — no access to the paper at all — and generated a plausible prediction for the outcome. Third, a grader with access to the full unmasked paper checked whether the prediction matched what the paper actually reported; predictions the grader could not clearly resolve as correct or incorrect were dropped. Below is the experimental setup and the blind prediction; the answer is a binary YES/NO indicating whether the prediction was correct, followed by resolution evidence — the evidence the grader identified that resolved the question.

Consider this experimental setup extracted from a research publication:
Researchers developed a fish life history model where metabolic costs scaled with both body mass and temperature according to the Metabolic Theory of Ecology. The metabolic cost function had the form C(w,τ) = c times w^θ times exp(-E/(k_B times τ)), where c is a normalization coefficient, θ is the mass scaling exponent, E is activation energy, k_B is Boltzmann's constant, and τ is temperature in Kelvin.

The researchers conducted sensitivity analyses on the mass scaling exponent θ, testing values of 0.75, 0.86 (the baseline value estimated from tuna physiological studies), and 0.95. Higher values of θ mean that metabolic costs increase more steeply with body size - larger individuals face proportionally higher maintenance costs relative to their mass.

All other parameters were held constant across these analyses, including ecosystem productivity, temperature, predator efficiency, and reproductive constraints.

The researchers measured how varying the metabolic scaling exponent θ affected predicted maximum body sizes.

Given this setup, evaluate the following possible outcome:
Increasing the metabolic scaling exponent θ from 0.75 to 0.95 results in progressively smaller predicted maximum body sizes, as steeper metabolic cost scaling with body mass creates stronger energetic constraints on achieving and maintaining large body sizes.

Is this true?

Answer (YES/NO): NO